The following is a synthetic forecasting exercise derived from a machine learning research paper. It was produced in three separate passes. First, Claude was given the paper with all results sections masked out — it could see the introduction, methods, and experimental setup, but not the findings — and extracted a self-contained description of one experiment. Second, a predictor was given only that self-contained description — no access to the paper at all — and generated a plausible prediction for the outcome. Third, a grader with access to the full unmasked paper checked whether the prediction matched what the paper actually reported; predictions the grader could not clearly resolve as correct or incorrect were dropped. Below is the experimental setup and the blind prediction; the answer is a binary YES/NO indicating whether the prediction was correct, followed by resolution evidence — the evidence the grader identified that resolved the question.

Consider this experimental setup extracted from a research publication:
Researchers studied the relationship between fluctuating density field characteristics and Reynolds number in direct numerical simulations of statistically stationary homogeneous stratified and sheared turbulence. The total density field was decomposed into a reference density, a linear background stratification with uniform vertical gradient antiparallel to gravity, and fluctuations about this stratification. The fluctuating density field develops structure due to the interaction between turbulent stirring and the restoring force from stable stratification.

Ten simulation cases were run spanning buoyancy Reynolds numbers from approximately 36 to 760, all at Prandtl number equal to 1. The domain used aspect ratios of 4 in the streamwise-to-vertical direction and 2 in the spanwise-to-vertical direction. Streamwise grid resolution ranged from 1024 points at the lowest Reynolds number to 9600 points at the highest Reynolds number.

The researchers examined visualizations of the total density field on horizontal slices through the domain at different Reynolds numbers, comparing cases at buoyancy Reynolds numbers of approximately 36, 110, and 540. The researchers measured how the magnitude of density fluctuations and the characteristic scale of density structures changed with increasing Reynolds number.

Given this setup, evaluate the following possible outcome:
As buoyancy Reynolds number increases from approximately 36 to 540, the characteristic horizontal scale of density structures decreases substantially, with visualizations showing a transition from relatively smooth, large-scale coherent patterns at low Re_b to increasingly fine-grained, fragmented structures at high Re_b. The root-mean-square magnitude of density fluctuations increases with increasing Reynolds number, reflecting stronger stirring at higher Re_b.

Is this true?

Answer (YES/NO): NO